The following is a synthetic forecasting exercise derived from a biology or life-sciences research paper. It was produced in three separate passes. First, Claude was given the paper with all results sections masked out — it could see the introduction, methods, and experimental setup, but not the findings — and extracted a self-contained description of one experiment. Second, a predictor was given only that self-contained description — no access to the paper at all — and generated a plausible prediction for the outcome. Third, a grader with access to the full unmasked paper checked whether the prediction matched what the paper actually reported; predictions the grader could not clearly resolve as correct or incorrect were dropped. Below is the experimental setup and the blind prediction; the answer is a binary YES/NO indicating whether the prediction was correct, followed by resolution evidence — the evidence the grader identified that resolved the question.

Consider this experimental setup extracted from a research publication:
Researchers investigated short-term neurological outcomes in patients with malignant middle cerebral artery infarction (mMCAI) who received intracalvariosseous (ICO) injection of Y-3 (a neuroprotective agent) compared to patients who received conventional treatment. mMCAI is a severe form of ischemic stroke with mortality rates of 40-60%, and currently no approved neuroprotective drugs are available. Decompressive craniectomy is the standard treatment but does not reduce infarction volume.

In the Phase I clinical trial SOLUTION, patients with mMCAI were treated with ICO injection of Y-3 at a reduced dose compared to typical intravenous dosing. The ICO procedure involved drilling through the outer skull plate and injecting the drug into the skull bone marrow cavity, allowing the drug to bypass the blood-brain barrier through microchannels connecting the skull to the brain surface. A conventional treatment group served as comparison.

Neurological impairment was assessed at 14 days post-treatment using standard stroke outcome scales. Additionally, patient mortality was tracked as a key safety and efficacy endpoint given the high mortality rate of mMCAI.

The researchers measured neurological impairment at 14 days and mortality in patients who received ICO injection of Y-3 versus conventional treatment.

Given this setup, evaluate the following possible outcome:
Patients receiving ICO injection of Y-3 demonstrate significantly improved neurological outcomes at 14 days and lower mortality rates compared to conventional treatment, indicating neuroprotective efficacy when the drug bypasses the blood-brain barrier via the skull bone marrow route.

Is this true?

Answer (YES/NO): NO